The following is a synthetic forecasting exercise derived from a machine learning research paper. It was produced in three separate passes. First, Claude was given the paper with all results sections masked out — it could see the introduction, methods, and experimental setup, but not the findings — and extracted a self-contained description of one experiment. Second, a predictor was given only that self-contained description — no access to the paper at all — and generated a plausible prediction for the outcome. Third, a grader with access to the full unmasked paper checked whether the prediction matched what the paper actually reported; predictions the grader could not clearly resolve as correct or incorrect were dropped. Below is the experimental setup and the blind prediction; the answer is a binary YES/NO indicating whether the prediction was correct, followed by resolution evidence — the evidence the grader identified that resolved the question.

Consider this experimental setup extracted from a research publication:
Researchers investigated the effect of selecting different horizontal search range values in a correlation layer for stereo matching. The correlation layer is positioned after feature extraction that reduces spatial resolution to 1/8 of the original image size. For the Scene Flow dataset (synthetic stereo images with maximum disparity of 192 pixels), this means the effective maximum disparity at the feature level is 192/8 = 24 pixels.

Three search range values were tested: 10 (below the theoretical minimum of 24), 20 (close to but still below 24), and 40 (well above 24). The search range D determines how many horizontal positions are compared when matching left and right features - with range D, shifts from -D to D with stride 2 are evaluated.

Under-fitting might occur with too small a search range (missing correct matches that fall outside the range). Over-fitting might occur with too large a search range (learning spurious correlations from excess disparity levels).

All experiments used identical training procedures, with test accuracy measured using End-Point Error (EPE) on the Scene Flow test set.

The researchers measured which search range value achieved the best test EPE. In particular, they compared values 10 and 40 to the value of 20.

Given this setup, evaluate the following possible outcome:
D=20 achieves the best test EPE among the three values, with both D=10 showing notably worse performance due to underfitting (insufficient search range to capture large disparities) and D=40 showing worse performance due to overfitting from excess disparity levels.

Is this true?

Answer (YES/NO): YES